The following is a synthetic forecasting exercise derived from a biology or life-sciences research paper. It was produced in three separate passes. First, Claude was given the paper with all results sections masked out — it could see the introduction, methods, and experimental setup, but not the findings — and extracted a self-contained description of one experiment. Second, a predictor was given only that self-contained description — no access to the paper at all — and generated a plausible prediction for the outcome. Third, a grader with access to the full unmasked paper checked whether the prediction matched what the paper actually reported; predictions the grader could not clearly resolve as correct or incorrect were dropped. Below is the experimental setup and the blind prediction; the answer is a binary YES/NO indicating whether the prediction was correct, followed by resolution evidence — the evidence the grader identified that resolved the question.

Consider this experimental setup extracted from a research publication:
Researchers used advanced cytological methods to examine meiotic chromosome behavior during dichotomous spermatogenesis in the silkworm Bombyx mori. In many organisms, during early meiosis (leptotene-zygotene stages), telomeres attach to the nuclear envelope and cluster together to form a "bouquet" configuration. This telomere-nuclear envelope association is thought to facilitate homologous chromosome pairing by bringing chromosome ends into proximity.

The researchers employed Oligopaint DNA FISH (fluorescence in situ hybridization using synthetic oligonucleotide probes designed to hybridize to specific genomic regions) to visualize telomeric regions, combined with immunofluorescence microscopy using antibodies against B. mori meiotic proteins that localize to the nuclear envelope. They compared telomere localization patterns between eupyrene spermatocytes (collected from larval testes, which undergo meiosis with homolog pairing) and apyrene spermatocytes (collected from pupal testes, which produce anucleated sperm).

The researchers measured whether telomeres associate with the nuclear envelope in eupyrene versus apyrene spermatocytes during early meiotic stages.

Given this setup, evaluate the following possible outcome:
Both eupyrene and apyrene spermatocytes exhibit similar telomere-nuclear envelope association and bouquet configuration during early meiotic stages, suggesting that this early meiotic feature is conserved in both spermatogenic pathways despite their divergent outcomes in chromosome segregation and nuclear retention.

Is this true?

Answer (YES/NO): NO